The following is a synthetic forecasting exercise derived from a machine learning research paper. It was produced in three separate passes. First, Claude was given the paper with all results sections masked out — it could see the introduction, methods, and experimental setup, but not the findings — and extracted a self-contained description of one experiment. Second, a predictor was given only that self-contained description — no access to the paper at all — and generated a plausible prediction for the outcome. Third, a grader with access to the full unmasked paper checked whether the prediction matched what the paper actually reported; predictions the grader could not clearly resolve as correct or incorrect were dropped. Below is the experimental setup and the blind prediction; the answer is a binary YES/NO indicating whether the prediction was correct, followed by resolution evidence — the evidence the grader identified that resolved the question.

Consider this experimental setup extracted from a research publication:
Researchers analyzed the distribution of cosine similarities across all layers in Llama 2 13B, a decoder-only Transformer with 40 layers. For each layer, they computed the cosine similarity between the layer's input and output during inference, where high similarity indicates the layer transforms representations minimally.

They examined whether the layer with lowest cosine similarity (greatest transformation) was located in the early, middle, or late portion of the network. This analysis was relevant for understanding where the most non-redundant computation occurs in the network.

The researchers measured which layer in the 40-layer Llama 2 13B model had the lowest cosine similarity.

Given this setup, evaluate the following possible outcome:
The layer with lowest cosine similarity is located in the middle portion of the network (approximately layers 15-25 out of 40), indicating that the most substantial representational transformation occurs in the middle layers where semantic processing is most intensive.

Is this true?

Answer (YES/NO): NO